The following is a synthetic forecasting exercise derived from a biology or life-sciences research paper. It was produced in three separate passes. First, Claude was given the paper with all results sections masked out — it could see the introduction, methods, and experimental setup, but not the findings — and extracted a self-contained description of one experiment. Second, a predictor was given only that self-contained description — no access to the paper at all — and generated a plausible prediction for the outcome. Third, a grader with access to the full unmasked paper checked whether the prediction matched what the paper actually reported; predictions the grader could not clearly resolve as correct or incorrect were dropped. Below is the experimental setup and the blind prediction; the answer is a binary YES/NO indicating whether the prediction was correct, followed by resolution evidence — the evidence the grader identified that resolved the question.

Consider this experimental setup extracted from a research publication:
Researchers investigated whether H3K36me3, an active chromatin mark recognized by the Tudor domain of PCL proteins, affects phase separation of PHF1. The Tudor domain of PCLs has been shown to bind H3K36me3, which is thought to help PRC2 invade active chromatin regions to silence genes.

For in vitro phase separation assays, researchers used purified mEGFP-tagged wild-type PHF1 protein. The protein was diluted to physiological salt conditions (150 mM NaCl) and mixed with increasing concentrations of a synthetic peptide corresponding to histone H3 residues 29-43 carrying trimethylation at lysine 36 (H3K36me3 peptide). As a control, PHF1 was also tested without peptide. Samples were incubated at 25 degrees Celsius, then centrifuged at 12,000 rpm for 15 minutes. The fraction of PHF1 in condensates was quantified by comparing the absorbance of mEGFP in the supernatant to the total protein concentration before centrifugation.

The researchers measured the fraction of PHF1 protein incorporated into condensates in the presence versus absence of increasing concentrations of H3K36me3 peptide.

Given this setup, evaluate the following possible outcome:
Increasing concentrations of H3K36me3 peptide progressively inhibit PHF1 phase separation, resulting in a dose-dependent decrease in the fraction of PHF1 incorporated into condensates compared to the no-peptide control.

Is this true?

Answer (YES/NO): NO